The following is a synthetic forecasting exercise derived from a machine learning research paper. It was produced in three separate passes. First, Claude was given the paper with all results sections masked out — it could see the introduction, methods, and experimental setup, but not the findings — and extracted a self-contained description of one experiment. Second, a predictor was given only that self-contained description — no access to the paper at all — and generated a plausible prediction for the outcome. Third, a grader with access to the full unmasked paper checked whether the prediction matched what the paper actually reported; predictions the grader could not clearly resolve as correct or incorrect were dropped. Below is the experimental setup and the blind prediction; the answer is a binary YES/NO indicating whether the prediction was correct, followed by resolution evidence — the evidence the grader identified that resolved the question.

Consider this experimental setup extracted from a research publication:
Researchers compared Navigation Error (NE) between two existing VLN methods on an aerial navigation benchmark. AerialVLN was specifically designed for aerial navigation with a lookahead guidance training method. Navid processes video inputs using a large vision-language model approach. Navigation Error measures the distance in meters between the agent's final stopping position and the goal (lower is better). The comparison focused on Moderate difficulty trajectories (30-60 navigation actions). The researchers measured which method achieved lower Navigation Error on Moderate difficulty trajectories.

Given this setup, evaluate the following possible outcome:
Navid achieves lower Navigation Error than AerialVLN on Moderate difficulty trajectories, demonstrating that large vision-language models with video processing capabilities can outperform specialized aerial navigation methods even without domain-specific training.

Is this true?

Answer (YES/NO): NO